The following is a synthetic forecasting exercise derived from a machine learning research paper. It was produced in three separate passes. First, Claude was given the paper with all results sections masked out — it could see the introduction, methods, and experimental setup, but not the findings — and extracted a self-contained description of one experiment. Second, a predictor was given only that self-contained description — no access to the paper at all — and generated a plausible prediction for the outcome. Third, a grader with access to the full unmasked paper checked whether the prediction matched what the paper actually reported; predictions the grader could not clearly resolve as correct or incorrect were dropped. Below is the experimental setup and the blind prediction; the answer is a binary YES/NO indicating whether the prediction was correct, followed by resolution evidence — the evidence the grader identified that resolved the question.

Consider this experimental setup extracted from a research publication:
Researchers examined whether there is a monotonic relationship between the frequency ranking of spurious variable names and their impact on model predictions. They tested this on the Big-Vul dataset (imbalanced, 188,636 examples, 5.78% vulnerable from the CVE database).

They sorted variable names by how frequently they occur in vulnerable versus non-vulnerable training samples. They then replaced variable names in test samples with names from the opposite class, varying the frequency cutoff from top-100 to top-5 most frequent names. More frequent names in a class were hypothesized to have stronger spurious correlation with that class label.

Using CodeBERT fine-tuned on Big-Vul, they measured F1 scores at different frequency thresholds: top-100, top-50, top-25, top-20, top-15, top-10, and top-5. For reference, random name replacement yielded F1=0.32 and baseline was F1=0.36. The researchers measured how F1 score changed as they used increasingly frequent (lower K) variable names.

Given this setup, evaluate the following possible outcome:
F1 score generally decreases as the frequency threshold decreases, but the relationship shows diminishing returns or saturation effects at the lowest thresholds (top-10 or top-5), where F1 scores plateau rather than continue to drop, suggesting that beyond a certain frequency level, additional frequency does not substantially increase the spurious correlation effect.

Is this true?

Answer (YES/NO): NO